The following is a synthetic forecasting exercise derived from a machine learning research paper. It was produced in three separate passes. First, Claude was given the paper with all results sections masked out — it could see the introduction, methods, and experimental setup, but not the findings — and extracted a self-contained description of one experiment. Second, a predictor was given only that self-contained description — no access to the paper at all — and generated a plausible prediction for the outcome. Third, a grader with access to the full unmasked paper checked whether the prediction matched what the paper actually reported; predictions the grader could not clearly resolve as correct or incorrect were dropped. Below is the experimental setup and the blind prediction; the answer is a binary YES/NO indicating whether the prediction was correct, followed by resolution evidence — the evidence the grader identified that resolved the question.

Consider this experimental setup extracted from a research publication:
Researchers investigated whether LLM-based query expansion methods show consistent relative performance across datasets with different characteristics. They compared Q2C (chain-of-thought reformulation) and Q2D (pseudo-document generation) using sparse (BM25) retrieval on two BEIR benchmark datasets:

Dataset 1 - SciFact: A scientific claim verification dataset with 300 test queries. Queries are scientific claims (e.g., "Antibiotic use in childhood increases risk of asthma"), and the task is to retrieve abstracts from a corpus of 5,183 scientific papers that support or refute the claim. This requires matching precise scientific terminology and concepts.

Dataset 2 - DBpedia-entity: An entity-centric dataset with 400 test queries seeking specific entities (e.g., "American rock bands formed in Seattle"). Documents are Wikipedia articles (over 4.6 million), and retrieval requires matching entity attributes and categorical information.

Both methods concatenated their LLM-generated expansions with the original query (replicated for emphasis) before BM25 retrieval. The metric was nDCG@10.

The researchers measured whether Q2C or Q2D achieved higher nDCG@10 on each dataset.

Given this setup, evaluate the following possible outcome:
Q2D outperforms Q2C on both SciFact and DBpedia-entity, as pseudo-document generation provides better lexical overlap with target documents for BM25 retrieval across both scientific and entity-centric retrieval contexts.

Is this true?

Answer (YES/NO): NO